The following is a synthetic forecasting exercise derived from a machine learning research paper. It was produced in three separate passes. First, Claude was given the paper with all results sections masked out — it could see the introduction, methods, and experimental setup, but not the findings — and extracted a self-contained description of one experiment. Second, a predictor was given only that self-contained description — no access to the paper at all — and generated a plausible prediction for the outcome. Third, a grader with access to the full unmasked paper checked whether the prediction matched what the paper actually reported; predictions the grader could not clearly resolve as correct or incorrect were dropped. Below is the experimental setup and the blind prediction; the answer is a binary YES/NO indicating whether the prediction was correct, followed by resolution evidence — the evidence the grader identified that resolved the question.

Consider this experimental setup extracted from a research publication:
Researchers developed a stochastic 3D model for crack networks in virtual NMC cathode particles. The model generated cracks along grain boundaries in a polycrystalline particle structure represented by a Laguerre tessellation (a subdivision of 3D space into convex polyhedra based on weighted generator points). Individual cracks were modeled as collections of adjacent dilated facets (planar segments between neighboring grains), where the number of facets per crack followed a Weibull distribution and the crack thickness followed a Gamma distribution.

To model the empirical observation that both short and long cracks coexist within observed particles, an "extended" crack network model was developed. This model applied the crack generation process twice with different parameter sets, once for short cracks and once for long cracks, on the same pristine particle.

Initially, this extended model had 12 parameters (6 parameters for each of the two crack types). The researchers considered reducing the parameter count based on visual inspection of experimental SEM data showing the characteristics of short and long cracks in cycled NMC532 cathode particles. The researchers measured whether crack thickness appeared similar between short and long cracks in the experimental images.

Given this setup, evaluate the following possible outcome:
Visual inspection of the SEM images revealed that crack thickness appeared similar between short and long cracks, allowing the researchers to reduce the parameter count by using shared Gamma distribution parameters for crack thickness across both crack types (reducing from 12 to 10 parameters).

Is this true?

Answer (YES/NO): NO